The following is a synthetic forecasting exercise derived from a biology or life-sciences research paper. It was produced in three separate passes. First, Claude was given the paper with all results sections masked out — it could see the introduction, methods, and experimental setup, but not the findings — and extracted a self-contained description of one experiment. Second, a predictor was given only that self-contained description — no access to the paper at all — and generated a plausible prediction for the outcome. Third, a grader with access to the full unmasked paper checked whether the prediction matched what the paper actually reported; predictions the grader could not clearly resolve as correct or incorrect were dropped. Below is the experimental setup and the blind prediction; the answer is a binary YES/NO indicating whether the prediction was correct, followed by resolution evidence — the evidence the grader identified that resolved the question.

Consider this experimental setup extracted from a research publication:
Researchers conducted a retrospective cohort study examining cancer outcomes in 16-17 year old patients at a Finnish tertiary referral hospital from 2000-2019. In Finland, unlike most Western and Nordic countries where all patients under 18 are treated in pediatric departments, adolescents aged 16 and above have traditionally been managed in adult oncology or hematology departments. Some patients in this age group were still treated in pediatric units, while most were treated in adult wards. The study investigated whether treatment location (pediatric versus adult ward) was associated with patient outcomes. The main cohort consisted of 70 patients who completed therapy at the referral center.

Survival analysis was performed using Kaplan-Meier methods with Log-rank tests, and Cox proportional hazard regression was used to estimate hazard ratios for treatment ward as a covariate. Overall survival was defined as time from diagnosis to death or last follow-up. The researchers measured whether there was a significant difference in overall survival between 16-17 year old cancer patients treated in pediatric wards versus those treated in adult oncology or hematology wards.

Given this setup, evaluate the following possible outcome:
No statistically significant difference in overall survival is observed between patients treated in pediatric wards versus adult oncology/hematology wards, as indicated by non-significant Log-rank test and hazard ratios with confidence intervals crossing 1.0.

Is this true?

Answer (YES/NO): YES